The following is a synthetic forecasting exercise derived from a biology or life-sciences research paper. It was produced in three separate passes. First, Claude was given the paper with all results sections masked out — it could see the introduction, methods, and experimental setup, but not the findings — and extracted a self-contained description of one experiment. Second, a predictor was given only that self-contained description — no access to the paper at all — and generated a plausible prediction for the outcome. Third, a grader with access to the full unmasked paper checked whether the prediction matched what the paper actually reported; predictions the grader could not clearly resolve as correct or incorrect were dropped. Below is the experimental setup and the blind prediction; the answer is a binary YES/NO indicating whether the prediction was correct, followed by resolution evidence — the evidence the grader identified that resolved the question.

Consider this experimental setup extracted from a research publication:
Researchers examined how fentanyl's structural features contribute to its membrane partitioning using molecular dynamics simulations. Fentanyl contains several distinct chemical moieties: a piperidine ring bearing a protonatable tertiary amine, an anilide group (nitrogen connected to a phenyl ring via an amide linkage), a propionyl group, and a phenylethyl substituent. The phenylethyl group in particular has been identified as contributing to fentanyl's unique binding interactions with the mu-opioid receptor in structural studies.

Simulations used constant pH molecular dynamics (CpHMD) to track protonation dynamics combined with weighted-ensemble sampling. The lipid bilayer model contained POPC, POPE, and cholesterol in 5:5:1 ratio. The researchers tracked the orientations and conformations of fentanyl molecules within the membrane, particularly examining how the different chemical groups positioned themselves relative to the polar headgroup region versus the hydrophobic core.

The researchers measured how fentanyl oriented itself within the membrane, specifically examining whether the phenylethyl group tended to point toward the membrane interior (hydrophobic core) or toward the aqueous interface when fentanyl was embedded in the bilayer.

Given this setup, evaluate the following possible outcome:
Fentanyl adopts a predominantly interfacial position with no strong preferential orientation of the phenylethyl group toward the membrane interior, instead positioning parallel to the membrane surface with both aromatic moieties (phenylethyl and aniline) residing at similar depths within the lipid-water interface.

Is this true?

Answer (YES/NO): NO